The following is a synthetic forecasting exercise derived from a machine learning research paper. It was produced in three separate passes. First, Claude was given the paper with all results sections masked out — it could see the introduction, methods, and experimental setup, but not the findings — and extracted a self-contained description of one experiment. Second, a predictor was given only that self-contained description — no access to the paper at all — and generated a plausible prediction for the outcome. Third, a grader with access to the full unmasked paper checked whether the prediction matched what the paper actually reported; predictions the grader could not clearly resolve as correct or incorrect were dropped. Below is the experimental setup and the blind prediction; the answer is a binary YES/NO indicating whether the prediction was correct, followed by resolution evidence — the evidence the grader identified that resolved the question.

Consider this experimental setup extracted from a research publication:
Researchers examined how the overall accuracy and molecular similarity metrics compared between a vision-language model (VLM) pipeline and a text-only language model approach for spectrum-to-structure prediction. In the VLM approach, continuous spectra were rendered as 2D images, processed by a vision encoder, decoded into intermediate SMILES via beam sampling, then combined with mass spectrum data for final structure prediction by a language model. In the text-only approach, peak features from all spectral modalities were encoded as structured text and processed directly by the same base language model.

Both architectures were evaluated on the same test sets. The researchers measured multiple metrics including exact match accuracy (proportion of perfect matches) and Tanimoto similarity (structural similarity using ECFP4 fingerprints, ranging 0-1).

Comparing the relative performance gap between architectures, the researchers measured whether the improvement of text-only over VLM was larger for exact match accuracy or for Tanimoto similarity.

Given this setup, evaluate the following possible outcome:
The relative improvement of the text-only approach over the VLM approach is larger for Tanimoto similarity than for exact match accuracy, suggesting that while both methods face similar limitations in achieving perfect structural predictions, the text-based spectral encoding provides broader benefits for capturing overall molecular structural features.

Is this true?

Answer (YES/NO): NO